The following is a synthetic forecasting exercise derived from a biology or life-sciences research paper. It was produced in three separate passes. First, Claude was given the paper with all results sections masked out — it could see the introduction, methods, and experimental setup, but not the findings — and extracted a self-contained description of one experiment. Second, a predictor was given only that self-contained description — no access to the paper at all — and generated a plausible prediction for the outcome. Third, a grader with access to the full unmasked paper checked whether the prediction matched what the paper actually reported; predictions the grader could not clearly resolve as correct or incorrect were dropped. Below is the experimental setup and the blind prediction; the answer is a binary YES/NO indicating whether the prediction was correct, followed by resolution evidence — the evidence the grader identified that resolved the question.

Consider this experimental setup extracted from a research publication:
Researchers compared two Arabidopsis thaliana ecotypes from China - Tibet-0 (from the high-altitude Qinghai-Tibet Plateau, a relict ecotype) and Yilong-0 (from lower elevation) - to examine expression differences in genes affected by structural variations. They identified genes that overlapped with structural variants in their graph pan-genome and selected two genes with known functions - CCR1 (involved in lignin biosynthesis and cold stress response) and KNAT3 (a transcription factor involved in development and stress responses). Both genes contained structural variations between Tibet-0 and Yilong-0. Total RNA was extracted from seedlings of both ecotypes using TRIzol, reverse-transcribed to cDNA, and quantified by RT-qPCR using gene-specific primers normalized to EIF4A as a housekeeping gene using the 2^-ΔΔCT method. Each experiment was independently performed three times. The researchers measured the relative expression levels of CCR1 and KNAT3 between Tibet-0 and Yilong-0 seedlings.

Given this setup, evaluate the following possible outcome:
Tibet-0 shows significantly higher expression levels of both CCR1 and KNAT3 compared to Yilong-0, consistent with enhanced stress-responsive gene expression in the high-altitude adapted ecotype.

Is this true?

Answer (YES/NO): NO